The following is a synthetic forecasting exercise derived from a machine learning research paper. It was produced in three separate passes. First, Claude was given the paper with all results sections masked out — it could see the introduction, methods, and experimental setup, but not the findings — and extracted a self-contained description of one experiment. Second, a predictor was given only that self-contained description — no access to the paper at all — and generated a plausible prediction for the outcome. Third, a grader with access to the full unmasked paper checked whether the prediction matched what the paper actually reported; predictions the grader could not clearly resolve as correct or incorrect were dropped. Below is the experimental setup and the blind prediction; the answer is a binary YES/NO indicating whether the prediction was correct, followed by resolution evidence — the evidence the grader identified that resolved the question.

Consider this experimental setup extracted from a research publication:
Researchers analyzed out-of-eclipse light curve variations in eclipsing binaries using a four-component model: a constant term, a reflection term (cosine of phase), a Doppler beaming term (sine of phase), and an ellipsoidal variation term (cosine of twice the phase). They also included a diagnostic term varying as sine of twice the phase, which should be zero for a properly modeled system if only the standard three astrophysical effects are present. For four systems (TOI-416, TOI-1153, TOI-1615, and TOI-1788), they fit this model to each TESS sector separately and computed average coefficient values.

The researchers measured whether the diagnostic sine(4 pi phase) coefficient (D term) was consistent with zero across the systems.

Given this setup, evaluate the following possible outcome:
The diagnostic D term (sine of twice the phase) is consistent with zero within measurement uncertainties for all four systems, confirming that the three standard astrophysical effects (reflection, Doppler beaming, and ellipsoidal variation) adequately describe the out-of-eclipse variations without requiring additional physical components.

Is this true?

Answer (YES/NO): YES